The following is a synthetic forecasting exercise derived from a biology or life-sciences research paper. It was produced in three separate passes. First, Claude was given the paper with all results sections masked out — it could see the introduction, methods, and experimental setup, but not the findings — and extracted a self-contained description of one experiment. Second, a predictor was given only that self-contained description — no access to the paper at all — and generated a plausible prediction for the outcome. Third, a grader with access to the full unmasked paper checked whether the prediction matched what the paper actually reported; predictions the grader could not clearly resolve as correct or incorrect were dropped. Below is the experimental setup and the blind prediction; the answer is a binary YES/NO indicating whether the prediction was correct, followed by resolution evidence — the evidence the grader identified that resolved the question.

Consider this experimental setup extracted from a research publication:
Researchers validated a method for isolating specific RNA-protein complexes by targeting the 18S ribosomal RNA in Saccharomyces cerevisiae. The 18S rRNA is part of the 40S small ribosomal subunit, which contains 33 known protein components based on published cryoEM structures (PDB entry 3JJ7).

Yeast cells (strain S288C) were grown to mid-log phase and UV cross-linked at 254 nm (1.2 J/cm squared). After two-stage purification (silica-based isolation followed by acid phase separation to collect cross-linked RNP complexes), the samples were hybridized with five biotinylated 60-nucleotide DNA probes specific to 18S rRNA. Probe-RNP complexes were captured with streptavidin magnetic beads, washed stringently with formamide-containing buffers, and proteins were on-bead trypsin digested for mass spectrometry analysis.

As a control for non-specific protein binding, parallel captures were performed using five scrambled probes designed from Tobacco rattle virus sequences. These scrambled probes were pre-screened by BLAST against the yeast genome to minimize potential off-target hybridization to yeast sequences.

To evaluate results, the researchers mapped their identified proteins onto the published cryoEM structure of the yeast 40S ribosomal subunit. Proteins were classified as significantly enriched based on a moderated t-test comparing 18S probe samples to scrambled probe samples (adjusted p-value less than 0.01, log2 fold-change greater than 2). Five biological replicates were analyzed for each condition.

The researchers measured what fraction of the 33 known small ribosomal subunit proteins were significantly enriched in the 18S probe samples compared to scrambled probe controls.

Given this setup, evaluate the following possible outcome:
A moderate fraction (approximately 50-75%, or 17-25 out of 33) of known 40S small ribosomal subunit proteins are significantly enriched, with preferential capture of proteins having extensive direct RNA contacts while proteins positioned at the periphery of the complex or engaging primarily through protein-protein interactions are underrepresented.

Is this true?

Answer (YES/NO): YES